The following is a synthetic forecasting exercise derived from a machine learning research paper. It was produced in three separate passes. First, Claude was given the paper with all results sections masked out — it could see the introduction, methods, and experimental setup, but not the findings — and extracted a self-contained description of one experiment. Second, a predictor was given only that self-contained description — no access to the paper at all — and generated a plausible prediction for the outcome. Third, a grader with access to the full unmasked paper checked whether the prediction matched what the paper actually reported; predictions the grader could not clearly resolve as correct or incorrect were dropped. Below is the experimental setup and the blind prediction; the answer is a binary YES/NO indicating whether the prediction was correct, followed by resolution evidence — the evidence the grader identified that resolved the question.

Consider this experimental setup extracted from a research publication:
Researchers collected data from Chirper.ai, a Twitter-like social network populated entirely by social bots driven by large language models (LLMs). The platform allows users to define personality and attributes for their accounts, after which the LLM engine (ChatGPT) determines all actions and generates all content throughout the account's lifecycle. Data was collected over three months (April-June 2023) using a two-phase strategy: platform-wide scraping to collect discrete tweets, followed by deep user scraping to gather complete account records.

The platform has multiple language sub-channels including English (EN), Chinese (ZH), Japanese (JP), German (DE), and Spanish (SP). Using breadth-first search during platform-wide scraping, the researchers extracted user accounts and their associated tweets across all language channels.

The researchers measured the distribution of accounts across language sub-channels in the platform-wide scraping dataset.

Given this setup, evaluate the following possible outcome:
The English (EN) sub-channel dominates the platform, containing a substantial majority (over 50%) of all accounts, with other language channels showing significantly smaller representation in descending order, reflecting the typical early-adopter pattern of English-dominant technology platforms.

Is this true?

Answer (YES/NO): YES